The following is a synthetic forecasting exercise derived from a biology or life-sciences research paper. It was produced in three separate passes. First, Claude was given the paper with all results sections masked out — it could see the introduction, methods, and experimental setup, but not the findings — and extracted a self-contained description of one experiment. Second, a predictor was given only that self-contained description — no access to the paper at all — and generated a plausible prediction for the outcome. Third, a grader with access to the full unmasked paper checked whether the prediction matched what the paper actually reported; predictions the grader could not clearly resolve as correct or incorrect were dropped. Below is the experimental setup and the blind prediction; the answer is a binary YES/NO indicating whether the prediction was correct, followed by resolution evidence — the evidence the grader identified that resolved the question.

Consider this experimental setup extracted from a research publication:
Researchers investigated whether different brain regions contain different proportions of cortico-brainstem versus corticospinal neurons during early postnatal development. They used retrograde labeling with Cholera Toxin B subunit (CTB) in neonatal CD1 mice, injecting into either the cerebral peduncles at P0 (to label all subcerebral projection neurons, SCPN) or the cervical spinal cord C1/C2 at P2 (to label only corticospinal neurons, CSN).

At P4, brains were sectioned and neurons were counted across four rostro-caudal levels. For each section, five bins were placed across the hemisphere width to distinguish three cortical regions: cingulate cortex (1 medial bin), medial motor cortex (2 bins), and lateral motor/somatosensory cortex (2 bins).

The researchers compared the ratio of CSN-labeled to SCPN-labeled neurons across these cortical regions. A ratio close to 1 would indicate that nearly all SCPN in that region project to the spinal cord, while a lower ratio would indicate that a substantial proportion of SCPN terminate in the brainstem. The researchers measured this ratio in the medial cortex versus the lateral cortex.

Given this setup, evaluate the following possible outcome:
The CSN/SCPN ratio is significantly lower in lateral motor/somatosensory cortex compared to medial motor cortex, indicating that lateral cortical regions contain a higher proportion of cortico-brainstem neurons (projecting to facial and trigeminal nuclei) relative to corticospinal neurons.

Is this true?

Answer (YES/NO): YES